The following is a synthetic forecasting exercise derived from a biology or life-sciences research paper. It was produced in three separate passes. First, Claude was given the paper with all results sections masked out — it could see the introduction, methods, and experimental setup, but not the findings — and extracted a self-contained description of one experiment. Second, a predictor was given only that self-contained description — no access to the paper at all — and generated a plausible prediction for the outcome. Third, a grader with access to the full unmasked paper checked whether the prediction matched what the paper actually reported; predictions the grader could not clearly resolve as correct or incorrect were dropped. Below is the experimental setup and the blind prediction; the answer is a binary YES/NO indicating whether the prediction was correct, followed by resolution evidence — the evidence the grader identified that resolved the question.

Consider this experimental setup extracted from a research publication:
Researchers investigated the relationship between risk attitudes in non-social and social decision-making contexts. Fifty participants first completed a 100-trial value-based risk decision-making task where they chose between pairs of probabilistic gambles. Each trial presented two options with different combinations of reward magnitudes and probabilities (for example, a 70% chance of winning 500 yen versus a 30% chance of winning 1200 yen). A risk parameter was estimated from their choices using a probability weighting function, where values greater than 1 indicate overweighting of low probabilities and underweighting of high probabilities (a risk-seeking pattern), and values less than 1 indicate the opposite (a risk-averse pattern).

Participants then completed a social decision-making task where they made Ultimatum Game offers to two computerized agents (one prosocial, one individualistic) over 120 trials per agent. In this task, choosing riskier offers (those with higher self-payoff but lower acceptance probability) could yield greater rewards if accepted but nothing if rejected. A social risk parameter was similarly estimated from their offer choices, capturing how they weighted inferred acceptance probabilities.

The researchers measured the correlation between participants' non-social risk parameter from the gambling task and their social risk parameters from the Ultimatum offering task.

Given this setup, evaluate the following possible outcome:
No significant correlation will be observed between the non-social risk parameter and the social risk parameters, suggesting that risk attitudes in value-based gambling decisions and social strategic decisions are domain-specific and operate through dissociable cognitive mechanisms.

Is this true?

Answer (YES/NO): NO